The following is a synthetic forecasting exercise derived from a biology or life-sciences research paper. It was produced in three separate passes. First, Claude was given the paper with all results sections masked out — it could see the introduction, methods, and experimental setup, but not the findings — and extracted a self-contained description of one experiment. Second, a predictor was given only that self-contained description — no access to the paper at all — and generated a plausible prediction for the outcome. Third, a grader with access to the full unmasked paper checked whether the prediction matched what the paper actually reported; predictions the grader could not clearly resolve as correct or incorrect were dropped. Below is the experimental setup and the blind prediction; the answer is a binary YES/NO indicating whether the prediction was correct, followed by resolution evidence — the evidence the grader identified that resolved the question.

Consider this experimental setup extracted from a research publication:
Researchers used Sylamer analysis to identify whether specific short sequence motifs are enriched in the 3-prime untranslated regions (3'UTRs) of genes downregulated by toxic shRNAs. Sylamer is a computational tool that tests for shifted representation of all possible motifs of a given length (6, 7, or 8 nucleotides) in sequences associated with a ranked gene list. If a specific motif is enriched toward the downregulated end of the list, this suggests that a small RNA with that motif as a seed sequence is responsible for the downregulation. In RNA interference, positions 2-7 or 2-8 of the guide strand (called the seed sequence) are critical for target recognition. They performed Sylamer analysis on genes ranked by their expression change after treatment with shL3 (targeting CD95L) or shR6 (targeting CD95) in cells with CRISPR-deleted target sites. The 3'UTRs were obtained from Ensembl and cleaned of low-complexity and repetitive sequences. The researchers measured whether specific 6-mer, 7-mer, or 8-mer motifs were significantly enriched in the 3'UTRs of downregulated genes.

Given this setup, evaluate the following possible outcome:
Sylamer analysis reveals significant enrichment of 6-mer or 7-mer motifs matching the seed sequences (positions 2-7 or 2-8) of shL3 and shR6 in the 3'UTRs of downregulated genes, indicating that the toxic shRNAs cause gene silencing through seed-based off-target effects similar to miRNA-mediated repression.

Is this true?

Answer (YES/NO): YES